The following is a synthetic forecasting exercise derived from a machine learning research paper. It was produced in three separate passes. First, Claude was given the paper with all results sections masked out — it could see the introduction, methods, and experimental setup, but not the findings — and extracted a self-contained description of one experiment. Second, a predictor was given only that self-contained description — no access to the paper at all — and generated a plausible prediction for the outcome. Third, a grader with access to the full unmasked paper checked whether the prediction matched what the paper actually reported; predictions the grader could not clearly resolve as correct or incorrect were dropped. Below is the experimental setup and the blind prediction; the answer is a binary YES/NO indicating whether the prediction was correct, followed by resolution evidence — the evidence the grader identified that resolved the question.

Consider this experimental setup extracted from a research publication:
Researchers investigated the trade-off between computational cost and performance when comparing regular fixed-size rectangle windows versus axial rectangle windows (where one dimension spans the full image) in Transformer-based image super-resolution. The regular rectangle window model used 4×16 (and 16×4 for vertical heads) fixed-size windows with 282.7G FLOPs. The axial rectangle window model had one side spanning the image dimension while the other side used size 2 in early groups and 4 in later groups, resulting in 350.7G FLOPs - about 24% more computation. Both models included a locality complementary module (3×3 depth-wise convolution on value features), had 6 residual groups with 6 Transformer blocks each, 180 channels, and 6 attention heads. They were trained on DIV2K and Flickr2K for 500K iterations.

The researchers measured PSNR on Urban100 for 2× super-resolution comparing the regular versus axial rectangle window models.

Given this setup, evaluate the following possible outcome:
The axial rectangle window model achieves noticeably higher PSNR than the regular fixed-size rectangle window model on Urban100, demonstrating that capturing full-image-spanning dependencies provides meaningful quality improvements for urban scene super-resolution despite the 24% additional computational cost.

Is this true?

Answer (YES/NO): YES